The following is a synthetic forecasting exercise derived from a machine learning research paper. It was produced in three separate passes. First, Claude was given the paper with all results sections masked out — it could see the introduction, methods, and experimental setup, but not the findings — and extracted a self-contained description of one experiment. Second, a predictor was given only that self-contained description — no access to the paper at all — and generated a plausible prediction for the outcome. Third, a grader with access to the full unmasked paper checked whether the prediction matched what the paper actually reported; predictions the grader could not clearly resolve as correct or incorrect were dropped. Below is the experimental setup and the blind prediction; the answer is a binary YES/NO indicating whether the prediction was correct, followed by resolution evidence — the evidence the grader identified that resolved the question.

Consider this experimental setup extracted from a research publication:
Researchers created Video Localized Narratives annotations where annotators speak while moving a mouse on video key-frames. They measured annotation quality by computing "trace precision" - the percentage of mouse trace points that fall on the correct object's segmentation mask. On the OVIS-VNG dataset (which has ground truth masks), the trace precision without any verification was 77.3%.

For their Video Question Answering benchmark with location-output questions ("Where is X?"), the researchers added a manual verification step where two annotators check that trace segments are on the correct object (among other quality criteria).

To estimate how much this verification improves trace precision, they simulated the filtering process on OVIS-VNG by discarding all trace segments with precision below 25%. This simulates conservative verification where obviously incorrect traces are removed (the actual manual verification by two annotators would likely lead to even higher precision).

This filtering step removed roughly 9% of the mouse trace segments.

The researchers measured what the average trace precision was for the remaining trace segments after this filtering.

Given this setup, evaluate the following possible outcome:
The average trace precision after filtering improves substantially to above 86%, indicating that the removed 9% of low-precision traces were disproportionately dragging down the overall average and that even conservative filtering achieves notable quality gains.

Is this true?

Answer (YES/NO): YES